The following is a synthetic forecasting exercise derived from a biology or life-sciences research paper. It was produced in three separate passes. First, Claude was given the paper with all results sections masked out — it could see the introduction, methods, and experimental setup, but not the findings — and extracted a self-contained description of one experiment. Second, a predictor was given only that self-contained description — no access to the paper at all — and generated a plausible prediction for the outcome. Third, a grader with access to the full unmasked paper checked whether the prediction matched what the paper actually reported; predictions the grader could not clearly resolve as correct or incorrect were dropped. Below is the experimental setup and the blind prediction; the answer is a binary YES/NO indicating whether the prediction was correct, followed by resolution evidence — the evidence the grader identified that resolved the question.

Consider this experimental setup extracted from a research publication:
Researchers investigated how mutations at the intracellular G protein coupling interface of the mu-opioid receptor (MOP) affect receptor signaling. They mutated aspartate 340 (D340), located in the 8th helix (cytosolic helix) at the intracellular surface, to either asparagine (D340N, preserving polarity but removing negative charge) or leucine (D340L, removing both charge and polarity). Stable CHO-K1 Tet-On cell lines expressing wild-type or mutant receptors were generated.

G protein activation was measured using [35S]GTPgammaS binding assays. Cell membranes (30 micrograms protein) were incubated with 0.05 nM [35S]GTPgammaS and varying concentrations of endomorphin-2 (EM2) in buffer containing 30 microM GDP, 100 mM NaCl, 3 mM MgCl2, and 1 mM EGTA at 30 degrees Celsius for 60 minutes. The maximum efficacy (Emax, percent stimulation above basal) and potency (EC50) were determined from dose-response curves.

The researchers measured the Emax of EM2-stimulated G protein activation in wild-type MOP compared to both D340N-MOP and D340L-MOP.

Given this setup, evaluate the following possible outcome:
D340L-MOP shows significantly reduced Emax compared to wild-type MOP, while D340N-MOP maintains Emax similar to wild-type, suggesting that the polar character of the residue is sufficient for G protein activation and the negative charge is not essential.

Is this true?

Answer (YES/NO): NO